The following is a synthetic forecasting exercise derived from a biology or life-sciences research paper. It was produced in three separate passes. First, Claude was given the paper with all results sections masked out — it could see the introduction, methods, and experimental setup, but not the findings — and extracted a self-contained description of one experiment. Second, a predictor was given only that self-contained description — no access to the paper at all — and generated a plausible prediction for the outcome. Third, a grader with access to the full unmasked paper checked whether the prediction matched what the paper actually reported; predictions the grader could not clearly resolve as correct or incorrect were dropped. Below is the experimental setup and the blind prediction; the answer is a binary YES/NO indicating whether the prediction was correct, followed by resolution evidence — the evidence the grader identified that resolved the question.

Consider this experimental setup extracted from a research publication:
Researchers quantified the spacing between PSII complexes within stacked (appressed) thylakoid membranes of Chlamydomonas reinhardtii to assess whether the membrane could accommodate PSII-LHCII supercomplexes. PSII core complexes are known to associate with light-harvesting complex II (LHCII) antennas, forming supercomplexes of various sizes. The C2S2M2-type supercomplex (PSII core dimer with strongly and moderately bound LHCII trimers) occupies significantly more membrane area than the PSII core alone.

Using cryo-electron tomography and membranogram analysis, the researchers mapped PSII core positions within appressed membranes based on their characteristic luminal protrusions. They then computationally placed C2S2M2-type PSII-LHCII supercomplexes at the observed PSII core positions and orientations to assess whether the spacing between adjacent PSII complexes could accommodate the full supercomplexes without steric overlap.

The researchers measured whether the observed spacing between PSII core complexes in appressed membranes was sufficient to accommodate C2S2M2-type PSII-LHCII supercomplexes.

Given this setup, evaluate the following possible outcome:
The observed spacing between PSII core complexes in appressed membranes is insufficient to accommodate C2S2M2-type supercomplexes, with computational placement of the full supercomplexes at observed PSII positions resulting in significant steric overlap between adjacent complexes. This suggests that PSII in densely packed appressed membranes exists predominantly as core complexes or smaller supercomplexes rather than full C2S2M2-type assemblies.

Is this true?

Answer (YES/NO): NO